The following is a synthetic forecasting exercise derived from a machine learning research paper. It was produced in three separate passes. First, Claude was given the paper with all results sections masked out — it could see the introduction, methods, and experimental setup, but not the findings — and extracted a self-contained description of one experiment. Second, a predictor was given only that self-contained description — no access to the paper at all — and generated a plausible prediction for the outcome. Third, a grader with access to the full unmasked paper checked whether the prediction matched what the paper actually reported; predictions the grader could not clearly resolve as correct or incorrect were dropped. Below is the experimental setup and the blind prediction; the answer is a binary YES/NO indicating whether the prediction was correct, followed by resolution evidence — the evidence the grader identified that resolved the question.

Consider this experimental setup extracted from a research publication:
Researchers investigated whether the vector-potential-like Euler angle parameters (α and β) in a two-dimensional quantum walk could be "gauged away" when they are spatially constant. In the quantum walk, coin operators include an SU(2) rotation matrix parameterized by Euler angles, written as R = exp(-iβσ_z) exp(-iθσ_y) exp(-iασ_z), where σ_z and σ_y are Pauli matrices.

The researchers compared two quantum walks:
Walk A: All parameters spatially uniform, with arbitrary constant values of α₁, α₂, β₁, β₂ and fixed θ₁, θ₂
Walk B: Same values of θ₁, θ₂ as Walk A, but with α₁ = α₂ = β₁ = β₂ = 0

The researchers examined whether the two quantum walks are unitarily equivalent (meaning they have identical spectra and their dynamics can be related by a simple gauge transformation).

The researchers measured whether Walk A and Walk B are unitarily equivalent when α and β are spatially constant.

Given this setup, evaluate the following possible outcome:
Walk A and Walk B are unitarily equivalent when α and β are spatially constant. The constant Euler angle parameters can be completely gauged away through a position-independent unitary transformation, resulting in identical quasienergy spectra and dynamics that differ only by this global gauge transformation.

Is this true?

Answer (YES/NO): YES